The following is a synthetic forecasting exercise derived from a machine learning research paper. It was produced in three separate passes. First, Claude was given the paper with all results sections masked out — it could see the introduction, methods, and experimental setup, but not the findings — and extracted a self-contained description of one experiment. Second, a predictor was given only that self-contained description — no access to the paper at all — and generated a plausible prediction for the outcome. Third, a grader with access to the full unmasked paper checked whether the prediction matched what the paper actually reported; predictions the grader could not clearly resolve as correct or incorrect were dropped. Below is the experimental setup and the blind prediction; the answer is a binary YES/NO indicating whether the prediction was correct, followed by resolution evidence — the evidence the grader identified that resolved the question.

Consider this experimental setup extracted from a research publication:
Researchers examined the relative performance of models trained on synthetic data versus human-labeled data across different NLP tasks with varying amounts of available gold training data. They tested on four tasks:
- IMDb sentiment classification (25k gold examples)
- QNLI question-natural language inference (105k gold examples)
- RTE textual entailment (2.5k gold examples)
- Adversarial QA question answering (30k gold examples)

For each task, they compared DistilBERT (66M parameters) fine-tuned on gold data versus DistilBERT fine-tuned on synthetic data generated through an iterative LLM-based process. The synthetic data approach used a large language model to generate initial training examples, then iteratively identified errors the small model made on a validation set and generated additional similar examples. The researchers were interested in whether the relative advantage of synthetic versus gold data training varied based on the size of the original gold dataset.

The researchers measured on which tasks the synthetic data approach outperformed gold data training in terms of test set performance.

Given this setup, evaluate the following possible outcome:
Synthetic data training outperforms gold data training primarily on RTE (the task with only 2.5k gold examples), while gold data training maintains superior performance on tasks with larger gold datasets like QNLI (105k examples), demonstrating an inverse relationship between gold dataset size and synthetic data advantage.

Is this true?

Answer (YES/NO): NO